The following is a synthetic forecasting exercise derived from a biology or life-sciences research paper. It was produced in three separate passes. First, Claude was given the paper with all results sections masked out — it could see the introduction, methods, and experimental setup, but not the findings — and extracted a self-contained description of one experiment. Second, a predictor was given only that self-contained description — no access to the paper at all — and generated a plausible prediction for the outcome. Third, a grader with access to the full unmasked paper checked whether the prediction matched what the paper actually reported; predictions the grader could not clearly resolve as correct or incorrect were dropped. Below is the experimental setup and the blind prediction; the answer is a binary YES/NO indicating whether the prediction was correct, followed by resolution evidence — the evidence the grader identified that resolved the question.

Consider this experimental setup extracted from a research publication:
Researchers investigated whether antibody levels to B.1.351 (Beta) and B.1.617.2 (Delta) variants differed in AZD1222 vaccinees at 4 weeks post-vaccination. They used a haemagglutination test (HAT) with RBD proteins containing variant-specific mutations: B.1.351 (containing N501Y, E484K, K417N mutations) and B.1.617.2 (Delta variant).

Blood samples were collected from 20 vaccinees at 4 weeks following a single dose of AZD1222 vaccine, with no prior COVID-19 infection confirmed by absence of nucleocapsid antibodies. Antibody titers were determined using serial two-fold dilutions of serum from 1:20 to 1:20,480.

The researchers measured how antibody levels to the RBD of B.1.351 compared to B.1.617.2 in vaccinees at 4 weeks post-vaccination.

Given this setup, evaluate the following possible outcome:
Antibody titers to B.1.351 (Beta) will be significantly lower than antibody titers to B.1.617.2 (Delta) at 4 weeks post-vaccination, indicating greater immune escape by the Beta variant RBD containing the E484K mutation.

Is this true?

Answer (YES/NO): NO